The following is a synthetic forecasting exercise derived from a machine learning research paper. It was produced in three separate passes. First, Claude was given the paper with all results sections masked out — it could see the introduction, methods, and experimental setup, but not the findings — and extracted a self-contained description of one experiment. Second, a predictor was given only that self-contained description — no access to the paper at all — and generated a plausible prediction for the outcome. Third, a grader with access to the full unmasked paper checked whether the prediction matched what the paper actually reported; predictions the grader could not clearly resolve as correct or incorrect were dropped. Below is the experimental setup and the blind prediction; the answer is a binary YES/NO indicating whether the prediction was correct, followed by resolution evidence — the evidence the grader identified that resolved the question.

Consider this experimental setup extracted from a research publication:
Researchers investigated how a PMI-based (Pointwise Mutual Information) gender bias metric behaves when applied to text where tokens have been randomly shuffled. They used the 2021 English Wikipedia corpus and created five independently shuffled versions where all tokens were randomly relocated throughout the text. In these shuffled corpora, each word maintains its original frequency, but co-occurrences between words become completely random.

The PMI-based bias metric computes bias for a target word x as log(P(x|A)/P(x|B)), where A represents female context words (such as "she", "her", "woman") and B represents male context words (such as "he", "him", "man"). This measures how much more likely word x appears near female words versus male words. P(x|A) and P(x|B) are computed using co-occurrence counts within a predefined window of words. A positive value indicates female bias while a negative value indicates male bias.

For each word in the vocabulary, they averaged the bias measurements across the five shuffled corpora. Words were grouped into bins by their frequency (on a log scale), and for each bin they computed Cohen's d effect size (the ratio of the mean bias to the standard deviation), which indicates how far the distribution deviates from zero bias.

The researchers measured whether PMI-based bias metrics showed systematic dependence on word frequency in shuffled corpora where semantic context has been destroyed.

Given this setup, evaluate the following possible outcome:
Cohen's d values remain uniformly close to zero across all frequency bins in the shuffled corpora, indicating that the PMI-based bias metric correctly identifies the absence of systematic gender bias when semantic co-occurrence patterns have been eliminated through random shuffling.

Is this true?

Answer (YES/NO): NO